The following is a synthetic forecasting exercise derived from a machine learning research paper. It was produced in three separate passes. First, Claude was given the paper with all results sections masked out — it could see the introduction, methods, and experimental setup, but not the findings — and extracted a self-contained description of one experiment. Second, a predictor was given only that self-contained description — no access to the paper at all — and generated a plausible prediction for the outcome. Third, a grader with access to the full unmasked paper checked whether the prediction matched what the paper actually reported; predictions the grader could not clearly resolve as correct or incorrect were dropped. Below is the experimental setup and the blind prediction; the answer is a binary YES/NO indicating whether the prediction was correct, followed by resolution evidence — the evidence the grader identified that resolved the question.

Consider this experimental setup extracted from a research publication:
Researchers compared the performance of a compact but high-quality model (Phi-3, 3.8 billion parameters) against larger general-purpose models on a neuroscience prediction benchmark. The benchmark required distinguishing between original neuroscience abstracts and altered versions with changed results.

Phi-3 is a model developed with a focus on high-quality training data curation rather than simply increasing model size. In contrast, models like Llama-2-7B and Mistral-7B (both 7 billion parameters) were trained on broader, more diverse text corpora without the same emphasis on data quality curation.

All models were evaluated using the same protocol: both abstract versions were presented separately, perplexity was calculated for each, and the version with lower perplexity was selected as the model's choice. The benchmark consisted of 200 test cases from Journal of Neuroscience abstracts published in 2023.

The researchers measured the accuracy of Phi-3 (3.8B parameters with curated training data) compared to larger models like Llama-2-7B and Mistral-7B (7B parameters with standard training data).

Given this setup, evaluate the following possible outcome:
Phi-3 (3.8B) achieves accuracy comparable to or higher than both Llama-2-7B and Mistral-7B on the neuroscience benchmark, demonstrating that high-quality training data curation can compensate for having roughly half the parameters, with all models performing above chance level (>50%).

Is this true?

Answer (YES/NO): YES